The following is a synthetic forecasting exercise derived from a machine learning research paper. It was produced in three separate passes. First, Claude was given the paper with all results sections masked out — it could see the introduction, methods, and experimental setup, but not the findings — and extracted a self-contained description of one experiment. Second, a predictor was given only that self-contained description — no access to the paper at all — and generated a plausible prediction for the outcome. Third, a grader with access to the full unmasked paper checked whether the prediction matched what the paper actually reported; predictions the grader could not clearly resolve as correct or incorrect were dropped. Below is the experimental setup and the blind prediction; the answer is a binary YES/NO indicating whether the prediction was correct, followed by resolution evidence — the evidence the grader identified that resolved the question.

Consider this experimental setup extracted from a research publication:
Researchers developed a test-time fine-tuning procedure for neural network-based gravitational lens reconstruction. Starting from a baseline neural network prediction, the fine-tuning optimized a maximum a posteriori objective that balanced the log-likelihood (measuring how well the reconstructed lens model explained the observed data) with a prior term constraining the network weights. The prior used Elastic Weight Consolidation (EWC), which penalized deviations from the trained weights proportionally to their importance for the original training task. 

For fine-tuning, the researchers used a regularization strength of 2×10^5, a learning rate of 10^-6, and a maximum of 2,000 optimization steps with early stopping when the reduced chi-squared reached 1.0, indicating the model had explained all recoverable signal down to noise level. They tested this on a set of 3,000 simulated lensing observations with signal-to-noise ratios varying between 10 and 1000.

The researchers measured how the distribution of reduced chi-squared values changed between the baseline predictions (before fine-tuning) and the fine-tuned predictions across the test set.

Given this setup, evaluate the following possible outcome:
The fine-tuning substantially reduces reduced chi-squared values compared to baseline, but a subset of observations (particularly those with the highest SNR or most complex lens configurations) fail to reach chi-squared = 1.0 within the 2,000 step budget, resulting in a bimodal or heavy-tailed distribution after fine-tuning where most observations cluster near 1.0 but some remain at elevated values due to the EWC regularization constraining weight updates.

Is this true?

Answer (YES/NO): NO